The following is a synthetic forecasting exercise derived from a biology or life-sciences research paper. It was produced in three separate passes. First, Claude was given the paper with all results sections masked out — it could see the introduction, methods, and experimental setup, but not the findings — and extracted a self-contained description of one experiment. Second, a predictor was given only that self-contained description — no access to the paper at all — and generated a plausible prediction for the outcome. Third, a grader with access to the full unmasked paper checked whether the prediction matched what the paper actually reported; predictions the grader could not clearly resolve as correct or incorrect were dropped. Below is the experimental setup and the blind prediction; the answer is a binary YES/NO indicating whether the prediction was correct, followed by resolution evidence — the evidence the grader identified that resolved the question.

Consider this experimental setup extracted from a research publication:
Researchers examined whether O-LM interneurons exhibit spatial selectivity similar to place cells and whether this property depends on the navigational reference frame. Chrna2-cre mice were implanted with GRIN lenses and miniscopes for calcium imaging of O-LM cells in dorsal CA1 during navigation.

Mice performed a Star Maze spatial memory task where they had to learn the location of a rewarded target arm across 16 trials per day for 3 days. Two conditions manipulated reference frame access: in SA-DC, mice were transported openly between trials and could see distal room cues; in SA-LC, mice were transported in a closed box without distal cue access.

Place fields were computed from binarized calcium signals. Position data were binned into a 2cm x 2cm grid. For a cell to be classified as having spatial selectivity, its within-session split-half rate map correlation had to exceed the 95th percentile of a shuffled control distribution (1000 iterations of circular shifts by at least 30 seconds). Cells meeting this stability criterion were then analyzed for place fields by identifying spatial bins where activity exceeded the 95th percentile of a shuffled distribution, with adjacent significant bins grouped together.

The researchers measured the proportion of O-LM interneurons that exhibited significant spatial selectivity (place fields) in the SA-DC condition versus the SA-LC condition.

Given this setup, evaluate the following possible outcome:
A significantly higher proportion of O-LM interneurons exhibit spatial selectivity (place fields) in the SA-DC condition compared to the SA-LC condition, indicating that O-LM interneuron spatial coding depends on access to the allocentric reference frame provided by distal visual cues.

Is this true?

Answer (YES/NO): NO